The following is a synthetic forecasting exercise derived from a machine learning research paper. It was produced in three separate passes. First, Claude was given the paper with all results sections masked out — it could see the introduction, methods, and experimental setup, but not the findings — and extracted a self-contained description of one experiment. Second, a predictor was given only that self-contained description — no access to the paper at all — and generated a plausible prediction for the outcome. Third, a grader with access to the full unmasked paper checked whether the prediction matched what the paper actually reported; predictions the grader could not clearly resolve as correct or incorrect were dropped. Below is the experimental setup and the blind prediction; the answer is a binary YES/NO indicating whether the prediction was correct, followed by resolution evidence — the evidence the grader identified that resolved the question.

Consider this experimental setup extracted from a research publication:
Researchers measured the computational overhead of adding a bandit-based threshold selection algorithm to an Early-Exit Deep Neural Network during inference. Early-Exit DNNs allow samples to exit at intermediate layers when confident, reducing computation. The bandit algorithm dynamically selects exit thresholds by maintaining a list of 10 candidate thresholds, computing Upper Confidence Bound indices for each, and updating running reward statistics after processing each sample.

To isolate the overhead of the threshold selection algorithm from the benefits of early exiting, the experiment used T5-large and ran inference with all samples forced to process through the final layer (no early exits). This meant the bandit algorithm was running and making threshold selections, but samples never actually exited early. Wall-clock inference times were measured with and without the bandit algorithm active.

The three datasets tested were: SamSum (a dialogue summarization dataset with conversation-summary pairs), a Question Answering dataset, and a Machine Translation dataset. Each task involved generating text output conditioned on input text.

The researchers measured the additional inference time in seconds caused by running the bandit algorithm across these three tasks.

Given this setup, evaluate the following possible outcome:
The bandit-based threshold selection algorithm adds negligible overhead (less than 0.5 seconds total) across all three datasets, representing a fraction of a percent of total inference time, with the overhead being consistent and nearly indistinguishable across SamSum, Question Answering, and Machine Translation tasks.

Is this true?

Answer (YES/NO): NO